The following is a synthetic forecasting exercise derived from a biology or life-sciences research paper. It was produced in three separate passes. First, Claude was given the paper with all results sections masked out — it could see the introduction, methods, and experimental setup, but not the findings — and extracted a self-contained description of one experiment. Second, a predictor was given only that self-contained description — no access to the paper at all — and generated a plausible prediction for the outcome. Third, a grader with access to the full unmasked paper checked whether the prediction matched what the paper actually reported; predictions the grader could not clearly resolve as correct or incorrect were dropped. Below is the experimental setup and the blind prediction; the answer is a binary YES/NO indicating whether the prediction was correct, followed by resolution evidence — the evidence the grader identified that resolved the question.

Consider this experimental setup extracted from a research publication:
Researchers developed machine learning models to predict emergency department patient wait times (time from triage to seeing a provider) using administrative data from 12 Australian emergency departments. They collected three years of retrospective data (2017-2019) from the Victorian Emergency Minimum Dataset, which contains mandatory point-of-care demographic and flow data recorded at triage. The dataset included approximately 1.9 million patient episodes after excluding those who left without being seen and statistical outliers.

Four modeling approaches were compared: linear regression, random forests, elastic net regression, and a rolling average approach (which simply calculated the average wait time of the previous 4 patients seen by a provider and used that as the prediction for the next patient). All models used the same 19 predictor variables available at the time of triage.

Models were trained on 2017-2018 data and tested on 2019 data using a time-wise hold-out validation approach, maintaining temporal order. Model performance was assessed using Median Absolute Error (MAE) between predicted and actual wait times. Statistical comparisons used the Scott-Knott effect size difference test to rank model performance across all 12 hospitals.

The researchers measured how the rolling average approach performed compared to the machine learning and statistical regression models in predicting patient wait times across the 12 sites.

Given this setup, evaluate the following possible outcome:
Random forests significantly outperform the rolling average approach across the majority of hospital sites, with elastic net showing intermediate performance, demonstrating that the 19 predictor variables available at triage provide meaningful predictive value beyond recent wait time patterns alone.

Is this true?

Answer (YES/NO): YES